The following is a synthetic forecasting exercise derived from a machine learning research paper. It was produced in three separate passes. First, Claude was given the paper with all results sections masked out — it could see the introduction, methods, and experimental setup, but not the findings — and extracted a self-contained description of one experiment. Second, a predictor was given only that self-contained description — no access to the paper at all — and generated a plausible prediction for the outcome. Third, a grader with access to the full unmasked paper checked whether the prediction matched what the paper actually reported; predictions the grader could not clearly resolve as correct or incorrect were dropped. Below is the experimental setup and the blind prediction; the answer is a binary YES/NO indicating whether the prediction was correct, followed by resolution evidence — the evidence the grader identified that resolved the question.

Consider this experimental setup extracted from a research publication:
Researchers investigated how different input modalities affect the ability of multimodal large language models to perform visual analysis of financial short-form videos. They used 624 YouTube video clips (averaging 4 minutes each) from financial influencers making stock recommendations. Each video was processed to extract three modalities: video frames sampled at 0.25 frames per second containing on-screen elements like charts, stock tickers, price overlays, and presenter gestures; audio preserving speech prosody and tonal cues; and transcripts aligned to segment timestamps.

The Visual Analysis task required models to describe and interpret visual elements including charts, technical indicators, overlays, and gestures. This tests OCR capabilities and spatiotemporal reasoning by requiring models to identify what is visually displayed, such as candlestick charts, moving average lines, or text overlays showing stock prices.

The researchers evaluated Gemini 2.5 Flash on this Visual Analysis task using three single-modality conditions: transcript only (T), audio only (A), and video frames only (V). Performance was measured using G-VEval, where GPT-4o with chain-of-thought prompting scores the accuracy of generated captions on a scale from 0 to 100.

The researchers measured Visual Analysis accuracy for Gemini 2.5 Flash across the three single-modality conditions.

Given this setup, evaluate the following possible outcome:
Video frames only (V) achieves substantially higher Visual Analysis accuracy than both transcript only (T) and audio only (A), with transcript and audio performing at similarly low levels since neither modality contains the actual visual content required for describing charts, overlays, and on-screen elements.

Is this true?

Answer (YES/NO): YES